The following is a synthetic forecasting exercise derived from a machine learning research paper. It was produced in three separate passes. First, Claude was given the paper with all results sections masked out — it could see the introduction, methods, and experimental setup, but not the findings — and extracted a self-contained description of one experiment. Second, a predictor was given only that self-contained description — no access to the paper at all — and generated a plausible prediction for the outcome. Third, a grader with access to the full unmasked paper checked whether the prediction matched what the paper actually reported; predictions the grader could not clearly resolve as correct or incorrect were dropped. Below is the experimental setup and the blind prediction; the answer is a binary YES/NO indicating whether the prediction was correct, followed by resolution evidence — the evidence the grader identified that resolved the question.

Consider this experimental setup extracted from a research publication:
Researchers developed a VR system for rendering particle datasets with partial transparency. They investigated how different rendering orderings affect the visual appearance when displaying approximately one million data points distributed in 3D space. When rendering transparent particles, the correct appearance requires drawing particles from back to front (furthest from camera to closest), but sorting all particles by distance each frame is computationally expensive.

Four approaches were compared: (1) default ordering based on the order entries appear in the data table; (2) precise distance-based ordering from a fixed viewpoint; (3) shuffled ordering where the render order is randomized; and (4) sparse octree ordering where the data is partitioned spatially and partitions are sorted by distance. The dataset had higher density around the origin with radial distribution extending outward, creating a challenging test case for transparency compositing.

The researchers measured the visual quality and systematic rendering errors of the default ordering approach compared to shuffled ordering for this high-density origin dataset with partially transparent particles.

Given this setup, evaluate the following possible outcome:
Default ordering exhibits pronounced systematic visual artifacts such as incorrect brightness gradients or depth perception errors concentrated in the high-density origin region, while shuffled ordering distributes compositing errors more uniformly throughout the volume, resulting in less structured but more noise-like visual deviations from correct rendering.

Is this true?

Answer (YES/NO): NO